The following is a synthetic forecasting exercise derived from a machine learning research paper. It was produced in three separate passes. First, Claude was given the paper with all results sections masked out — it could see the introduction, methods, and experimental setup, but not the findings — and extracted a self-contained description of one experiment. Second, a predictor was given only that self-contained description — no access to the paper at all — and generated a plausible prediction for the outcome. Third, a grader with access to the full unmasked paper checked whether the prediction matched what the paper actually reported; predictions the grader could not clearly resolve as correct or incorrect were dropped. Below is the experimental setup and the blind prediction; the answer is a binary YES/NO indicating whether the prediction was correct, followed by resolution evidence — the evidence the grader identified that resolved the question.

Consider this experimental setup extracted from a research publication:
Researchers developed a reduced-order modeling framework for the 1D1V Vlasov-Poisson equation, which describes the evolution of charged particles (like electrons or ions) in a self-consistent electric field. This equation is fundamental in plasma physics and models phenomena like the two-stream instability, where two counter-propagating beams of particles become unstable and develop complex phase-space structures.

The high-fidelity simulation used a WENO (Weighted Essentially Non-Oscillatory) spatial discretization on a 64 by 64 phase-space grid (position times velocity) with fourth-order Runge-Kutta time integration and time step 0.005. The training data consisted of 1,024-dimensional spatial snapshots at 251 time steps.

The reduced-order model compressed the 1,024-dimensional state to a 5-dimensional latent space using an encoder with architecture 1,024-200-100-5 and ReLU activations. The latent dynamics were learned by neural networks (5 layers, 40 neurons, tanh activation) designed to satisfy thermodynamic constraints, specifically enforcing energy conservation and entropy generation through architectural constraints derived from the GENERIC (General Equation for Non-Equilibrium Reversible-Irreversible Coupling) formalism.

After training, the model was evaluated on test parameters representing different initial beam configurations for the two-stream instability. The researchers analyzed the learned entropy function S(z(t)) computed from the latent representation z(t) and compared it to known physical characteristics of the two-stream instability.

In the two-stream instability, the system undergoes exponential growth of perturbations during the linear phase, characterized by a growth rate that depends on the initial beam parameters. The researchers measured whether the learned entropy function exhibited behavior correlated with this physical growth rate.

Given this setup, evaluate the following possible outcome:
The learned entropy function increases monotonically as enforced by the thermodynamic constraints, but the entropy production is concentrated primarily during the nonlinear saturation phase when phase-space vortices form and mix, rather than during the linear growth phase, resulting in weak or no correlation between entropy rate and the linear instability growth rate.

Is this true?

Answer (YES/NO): NO